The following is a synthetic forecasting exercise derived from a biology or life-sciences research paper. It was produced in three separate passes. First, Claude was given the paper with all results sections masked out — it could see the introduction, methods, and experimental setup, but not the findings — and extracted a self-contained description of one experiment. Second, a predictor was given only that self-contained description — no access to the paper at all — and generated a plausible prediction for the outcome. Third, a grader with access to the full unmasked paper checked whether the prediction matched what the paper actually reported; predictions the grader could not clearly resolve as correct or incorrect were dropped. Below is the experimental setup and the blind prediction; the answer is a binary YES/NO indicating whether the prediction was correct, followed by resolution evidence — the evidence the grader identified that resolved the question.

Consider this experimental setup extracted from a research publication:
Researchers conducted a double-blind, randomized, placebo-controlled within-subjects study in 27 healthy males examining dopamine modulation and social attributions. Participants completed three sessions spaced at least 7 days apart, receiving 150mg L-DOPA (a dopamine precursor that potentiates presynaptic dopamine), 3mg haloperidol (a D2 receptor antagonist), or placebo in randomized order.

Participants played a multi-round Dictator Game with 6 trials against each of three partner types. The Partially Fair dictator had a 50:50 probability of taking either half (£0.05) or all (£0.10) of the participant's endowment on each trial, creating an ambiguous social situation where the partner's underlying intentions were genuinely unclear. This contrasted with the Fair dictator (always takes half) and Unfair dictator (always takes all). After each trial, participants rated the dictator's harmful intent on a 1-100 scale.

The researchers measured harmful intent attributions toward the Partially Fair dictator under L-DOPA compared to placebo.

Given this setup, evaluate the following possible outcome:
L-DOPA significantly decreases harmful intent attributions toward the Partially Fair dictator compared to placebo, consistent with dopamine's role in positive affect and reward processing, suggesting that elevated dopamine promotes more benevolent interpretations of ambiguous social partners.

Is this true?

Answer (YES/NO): NO